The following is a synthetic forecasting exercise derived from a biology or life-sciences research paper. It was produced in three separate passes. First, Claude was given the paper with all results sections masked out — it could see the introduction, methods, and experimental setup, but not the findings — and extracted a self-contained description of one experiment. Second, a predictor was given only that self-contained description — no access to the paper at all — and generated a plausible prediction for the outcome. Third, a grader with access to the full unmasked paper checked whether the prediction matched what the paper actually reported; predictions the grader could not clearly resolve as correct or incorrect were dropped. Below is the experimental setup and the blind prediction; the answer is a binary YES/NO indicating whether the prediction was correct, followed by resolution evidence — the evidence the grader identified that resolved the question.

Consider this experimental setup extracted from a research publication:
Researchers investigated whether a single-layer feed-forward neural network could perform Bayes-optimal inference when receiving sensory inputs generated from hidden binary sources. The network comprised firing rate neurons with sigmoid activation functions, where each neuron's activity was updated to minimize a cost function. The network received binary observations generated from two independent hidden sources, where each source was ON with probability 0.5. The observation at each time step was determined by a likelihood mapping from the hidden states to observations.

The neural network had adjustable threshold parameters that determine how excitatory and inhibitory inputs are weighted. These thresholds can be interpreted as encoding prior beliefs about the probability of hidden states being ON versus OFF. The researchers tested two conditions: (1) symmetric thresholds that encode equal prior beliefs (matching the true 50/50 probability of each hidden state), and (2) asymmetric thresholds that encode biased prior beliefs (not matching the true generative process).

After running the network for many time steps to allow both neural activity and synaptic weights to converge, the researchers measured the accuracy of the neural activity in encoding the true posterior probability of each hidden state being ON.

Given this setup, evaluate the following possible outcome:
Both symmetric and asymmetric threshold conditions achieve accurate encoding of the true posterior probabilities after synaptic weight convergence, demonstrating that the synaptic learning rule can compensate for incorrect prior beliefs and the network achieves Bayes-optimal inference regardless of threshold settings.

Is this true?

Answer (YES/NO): NO